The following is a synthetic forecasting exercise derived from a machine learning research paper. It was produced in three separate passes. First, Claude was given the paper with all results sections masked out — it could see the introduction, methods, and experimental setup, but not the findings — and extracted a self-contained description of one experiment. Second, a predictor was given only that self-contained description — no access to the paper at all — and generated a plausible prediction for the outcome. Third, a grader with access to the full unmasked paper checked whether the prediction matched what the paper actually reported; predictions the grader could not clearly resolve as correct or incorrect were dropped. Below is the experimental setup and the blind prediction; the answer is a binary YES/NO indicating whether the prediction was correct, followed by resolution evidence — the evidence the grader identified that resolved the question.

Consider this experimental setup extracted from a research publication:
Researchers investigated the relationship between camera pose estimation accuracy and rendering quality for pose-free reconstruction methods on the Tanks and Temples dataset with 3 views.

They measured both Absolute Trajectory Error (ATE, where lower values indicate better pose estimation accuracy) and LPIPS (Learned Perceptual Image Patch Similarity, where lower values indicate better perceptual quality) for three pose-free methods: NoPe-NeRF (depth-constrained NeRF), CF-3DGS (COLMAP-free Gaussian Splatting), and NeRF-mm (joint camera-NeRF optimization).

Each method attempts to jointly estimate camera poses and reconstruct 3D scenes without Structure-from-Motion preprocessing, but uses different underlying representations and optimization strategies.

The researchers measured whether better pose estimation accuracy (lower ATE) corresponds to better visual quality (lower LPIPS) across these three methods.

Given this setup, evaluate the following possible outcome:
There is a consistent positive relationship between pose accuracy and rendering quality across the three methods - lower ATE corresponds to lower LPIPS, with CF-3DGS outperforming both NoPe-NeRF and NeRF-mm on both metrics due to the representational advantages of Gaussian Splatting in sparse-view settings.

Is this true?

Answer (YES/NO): NO